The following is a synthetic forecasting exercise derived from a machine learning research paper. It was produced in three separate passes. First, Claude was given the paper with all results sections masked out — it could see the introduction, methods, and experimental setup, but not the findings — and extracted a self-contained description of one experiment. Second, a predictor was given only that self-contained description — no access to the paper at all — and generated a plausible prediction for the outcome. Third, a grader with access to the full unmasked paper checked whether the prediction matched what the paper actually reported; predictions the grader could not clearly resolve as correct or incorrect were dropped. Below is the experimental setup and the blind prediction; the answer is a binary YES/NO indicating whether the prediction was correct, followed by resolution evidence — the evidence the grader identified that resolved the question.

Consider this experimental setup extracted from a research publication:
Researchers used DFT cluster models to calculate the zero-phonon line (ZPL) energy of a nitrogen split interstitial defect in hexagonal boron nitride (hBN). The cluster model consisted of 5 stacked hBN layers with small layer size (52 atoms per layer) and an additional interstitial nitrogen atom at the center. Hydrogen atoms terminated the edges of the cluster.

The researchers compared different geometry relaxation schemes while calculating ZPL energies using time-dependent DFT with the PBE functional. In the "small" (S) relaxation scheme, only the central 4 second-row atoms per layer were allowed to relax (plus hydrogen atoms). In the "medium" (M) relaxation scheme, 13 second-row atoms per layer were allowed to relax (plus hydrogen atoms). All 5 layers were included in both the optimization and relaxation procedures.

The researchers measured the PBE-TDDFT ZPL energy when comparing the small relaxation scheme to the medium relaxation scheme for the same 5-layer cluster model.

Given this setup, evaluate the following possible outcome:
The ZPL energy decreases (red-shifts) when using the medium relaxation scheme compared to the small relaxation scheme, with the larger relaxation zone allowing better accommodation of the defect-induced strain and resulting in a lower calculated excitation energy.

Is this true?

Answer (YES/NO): NO